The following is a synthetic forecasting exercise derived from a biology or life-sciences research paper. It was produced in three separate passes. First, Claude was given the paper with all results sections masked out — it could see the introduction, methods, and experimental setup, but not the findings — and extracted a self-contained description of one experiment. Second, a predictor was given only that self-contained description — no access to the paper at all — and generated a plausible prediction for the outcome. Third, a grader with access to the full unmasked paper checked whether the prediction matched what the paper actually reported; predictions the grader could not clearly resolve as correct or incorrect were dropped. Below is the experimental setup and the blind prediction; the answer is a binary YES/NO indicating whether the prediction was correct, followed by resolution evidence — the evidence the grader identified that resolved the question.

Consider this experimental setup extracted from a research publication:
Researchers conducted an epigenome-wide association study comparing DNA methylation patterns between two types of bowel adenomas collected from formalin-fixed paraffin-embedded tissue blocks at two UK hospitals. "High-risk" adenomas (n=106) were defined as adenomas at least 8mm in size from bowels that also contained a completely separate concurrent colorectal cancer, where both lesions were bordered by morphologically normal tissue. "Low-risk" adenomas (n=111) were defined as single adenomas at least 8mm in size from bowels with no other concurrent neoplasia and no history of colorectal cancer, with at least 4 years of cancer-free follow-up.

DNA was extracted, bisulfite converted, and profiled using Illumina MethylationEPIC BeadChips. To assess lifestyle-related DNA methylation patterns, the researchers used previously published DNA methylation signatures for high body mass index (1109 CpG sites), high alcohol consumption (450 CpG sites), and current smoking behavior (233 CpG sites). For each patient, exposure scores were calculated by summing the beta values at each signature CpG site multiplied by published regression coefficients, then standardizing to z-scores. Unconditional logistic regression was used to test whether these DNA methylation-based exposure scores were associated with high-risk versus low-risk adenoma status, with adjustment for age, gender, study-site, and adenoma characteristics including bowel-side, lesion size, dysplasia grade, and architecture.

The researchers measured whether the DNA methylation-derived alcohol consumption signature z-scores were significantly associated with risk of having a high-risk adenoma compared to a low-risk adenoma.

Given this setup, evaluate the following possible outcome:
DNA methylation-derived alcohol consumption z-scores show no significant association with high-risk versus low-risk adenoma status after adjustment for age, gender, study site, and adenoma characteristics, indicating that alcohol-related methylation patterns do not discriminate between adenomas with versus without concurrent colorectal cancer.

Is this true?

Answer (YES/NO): NO